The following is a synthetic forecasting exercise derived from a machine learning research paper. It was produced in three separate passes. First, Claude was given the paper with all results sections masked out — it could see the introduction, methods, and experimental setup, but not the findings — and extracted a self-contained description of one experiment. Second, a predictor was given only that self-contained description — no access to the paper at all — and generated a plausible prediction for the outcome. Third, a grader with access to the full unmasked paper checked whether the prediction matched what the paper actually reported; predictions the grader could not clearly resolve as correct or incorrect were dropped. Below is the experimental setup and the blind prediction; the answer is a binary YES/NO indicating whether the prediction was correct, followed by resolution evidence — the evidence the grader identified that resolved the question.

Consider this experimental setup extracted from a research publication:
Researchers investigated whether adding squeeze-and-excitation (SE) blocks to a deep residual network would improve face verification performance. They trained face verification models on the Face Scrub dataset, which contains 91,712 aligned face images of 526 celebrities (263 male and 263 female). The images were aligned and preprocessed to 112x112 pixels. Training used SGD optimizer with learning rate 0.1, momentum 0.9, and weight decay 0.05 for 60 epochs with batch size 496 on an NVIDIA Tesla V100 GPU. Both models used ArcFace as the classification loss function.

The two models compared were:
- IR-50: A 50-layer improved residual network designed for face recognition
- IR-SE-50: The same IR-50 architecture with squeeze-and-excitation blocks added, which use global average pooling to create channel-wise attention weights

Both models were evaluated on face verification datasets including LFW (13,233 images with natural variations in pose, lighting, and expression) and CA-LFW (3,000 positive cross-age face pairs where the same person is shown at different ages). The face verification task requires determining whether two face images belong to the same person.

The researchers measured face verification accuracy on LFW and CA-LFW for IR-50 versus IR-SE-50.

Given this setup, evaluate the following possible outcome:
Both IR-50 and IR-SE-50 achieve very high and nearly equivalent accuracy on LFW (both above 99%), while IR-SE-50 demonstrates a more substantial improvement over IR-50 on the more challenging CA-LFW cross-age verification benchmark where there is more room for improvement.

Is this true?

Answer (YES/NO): NO